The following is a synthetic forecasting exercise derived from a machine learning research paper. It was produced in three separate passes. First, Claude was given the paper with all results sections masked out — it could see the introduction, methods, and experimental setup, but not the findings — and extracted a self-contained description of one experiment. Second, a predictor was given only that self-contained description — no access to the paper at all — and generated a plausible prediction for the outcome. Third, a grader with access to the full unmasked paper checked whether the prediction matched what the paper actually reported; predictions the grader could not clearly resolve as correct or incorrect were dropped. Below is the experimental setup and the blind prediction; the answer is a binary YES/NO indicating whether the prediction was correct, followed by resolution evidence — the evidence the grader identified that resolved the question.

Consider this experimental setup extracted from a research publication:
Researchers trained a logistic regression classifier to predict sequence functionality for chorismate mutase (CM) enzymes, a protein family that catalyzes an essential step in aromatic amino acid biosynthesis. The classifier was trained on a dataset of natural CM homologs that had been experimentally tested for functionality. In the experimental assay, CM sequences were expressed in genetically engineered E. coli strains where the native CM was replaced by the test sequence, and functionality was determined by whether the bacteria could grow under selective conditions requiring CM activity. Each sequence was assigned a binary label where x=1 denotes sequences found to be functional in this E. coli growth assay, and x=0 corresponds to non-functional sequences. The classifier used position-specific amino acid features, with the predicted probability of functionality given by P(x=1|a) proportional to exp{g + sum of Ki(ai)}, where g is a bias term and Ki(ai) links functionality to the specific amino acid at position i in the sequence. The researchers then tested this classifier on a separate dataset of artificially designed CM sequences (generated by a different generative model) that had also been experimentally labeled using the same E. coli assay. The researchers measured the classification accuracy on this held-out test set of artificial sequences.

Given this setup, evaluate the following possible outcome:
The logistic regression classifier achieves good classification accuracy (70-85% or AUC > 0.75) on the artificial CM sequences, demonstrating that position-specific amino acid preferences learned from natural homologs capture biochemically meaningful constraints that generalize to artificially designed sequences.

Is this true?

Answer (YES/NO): YES